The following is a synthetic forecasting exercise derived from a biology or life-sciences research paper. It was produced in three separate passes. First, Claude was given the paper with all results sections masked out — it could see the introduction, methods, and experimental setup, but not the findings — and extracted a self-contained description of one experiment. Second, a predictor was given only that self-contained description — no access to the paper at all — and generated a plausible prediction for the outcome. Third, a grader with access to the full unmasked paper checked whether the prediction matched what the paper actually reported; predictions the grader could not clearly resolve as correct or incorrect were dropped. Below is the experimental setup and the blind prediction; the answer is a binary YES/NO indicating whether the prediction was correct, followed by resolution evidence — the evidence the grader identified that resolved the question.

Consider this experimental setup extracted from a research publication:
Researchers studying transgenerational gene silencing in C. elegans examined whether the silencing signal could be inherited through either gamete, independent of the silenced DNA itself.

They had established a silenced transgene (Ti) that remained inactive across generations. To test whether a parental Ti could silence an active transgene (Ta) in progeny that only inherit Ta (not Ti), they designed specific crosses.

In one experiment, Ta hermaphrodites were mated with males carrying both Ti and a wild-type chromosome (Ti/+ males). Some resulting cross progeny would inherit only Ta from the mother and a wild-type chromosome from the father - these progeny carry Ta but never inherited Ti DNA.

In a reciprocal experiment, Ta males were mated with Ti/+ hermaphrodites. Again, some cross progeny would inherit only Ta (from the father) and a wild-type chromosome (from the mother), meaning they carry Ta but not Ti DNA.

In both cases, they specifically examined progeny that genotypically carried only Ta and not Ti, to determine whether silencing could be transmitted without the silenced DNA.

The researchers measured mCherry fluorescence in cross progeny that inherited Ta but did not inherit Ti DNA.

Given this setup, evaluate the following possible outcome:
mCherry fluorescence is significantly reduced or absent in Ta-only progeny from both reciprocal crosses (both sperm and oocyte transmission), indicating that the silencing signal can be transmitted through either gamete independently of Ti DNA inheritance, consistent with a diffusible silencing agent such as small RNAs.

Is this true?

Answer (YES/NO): YES